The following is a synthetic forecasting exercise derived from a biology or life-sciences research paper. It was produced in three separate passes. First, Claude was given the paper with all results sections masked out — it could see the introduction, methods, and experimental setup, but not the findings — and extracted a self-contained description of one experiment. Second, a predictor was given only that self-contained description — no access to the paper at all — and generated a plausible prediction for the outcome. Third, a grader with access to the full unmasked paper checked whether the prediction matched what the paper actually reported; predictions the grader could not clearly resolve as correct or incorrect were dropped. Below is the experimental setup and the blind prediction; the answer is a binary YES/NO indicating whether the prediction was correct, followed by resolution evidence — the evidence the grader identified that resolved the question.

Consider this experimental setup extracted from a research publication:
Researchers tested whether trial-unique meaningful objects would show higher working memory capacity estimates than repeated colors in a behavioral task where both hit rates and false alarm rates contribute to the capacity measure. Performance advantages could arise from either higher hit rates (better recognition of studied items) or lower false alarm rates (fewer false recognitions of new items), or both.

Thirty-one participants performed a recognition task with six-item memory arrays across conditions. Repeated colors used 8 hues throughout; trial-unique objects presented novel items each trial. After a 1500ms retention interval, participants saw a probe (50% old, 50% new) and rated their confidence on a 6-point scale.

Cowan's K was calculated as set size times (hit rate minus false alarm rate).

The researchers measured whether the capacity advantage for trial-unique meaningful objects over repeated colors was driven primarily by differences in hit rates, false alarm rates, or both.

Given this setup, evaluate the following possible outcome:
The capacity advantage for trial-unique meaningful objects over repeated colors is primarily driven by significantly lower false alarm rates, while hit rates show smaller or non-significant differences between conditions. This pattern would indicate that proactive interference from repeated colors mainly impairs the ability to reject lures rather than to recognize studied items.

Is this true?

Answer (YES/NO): YES